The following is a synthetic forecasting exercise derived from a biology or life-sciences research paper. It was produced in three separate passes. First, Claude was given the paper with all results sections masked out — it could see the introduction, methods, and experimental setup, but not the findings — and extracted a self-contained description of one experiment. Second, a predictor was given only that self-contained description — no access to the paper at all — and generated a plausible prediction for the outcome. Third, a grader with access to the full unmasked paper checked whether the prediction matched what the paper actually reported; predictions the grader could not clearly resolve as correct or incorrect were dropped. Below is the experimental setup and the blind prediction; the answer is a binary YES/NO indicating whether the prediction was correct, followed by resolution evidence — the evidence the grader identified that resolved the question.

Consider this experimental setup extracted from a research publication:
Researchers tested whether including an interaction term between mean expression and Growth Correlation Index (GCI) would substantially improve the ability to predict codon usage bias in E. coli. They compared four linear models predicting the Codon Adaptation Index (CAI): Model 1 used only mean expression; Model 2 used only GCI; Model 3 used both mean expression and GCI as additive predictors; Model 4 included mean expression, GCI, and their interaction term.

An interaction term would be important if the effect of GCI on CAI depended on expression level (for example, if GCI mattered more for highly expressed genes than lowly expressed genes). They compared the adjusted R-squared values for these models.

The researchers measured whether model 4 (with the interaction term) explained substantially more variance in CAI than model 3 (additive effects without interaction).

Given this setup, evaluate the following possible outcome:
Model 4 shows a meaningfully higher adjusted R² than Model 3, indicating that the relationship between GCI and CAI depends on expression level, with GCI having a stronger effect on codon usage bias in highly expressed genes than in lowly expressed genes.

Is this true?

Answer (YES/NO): NO